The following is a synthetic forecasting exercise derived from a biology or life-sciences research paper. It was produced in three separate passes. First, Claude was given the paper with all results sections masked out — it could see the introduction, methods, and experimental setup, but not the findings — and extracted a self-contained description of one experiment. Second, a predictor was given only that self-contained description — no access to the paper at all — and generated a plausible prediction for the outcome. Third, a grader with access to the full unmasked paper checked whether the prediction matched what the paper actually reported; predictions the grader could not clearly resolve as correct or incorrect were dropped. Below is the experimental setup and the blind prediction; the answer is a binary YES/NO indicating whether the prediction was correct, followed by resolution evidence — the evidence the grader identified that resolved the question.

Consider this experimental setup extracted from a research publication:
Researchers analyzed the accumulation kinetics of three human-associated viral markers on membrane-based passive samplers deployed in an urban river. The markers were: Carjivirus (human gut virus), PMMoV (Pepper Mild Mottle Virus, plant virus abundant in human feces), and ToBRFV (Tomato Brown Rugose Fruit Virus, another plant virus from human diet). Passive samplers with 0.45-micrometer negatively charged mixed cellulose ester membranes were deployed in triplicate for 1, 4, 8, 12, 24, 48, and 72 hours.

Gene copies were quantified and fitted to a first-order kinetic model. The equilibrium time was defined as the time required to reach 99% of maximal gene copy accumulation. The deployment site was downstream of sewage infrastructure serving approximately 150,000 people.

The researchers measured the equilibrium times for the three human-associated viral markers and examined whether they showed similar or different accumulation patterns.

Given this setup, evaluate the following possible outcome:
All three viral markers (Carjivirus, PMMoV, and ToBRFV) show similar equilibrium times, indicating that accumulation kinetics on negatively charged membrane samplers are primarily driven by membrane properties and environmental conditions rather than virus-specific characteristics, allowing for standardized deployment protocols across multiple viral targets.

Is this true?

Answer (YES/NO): NO